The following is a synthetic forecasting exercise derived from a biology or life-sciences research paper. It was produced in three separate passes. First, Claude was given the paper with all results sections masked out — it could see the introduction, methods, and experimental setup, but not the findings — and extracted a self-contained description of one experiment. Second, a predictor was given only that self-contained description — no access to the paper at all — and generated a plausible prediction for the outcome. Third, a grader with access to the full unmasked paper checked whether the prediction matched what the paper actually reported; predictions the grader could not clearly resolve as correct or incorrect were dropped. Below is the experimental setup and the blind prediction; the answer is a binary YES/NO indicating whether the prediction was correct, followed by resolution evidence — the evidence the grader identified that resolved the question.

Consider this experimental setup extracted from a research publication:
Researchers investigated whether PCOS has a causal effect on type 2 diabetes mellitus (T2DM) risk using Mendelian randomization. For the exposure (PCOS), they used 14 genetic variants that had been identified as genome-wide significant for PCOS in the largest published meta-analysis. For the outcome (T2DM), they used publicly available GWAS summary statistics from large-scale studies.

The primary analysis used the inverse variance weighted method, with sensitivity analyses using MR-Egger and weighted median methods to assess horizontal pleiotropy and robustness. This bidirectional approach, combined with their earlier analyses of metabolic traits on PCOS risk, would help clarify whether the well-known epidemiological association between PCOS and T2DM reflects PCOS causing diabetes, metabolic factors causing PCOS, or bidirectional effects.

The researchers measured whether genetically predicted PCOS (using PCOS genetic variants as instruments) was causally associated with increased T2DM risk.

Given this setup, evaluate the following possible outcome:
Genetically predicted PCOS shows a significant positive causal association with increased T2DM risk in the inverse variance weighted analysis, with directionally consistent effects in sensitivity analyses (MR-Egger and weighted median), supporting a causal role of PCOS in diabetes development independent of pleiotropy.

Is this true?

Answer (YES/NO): NO